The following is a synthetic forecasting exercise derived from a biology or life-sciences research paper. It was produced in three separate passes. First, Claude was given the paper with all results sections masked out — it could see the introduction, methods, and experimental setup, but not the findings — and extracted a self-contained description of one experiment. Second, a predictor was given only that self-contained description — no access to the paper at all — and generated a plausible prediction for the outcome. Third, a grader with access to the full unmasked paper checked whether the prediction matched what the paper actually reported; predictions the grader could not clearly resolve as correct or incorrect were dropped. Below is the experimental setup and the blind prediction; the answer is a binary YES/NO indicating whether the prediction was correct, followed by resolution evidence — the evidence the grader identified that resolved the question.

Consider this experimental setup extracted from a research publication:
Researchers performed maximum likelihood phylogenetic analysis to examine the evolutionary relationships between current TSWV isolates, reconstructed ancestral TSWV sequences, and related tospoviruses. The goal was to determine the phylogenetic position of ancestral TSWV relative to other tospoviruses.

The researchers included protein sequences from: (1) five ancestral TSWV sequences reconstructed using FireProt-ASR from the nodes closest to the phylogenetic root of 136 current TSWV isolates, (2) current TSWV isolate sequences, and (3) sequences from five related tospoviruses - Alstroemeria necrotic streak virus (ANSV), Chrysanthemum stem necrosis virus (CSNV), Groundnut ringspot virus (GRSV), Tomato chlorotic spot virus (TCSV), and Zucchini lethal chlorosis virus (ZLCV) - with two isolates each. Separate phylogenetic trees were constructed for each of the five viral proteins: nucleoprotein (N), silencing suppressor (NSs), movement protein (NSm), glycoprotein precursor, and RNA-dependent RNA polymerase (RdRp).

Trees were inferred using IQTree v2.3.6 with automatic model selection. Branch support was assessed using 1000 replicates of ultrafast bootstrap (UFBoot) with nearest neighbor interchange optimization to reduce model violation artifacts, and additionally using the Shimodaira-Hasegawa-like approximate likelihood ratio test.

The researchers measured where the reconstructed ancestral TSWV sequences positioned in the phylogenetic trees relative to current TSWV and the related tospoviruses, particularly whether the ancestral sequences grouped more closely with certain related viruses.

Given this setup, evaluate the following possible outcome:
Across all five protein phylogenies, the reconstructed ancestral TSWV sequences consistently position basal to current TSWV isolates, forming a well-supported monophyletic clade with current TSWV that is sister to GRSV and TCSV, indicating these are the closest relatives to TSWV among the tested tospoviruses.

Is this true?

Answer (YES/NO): NO